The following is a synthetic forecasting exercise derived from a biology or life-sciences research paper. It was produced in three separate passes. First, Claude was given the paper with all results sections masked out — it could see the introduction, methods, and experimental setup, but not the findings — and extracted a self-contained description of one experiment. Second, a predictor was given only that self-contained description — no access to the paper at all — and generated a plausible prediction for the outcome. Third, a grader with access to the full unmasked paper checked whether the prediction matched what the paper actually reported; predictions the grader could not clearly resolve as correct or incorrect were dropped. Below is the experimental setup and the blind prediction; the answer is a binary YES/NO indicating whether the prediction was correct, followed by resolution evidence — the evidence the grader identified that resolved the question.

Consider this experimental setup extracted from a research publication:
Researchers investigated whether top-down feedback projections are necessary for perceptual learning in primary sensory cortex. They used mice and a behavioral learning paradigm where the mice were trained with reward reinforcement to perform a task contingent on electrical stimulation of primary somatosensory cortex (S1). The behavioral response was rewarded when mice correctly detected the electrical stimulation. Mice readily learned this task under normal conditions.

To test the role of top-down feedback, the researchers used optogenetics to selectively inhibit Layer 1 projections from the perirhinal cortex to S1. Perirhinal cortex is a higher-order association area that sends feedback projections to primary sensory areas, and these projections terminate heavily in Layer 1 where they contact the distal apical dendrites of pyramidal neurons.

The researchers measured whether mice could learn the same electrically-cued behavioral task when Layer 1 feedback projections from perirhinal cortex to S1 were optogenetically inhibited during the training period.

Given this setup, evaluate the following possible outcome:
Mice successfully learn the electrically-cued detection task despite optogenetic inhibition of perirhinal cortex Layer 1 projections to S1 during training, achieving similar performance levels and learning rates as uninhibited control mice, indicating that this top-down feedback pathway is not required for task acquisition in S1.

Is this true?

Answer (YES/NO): NO